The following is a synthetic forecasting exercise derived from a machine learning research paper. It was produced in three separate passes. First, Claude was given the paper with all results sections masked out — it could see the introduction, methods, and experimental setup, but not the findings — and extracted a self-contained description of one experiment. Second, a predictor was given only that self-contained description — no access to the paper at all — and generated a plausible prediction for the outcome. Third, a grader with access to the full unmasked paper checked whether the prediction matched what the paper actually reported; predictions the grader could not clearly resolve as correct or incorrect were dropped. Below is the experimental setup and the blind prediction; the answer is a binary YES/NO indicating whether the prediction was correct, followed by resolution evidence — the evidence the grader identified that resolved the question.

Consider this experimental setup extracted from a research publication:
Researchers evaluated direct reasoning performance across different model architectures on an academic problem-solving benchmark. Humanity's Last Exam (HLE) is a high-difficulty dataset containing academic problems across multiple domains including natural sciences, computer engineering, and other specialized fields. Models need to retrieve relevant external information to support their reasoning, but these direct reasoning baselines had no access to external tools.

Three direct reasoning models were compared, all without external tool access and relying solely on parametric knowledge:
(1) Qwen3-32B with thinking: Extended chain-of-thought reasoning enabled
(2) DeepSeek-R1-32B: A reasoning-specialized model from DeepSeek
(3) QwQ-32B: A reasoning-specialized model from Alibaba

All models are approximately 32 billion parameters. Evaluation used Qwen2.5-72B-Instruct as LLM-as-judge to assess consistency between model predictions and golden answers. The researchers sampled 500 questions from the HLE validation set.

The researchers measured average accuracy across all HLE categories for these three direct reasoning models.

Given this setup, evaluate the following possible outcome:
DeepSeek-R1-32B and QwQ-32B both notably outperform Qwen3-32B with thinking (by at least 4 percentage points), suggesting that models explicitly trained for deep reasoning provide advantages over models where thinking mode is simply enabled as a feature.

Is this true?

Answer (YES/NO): NO